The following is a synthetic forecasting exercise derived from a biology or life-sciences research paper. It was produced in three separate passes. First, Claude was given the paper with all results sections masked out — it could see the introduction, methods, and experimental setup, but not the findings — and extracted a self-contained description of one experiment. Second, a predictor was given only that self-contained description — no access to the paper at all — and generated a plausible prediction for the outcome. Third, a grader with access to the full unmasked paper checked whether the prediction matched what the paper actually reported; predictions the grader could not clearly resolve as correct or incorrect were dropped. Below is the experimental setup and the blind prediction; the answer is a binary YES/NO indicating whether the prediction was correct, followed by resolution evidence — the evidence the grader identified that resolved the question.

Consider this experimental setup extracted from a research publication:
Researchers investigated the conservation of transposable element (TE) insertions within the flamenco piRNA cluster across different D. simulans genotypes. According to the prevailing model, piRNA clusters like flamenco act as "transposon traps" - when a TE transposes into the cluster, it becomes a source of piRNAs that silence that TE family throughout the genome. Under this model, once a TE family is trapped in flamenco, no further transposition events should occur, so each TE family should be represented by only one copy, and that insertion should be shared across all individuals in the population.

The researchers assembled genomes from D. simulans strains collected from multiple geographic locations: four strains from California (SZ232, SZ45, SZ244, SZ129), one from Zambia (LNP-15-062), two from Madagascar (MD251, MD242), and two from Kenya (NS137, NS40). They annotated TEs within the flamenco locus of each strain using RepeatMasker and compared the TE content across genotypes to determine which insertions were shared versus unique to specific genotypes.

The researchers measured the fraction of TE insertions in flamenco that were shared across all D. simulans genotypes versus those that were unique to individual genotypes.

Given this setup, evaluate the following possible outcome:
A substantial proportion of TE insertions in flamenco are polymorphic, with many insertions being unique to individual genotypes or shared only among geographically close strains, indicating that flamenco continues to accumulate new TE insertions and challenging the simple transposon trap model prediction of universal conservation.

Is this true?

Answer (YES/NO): YES